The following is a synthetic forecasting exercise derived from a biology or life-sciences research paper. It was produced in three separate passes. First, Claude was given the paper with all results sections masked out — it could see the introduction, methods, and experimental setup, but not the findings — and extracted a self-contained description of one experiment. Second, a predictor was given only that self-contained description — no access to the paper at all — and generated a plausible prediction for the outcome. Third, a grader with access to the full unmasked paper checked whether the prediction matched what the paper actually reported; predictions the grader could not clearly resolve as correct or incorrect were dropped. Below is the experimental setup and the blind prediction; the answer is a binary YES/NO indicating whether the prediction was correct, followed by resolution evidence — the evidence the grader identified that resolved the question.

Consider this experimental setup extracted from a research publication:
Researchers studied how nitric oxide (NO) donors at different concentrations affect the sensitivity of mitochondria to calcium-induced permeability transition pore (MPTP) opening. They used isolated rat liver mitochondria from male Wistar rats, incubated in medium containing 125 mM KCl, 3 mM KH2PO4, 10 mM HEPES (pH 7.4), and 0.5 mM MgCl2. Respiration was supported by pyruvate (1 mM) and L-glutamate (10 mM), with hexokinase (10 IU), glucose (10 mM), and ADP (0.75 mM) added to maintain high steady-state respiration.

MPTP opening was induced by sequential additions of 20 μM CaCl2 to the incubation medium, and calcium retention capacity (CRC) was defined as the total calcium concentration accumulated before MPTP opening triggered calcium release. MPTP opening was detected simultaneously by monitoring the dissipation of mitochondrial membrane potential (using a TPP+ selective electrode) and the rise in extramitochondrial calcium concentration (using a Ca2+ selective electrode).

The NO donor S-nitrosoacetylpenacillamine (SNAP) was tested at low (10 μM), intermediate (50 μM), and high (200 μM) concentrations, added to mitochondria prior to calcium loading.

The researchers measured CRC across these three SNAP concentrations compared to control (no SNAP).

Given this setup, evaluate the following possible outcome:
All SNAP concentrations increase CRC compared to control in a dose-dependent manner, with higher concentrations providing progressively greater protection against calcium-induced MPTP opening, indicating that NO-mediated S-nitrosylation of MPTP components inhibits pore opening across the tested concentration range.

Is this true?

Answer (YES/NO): NO